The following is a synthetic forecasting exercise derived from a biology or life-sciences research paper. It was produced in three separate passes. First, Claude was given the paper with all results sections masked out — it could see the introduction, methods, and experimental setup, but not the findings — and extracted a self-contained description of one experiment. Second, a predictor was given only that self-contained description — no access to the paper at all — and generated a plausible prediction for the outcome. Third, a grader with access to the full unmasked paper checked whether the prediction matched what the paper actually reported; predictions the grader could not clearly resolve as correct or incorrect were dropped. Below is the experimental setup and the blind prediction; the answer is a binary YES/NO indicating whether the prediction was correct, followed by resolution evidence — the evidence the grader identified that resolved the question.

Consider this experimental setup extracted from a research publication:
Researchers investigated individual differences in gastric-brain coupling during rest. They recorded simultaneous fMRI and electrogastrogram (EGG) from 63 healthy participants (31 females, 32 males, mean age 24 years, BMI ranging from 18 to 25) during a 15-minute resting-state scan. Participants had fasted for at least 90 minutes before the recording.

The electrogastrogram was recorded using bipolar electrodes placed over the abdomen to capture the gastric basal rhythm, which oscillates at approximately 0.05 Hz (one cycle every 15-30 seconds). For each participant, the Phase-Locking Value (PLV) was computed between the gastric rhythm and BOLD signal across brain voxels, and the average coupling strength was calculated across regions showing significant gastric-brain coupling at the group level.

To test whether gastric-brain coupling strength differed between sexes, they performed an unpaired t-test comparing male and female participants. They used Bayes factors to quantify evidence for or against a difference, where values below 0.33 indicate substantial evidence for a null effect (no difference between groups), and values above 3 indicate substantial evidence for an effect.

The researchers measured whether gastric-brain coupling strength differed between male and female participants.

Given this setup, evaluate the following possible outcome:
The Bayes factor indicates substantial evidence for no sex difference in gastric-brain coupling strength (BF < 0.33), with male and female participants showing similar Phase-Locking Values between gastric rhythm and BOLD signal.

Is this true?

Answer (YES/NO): YES